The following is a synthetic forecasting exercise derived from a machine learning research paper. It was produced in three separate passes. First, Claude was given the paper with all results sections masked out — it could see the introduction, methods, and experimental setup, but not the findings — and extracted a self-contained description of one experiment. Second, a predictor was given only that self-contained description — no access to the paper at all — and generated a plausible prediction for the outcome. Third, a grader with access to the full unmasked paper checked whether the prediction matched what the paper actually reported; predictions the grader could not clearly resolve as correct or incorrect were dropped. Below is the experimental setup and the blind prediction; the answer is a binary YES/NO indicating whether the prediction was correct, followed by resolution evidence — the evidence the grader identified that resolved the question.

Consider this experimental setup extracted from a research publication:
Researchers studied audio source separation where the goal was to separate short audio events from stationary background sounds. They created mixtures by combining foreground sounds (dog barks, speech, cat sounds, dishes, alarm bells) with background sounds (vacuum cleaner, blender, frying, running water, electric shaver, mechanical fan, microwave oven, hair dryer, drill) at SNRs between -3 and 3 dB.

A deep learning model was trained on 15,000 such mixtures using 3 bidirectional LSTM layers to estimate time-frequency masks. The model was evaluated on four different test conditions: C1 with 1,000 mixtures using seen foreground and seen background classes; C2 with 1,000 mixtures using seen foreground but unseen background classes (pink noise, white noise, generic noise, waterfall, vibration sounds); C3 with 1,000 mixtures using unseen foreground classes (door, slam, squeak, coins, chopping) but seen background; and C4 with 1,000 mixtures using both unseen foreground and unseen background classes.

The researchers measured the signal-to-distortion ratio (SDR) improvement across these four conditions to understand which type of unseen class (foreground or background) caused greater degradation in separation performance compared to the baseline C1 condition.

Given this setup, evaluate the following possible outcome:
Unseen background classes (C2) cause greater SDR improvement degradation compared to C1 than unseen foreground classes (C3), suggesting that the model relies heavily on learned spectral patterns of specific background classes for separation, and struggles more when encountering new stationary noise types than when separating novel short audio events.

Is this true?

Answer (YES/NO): NO